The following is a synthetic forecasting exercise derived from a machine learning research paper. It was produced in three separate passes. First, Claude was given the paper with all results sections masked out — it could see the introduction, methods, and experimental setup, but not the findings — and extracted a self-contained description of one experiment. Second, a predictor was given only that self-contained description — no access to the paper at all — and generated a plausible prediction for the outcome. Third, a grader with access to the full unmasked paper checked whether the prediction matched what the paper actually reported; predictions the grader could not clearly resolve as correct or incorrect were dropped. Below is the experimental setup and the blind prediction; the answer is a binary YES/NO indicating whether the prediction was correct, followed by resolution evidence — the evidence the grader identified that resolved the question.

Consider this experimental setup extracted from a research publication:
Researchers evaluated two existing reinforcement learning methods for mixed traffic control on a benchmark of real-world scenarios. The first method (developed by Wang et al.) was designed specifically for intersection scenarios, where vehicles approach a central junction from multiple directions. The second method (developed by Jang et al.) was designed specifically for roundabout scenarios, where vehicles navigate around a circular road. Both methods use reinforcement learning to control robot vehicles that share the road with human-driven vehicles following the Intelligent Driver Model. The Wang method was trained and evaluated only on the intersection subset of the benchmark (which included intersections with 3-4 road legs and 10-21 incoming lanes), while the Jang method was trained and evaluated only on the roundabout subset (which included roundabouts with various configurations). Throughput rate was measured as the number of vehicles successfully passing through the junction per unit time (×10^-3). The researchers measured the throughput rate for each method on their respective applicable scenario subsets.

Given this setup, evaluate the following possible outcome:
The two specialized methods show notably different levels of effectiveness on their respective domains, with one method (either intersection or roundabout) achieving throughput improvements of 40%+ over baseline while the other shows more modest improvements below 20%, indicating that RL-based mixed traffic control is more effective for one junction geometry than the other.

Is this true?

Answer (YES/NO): NO